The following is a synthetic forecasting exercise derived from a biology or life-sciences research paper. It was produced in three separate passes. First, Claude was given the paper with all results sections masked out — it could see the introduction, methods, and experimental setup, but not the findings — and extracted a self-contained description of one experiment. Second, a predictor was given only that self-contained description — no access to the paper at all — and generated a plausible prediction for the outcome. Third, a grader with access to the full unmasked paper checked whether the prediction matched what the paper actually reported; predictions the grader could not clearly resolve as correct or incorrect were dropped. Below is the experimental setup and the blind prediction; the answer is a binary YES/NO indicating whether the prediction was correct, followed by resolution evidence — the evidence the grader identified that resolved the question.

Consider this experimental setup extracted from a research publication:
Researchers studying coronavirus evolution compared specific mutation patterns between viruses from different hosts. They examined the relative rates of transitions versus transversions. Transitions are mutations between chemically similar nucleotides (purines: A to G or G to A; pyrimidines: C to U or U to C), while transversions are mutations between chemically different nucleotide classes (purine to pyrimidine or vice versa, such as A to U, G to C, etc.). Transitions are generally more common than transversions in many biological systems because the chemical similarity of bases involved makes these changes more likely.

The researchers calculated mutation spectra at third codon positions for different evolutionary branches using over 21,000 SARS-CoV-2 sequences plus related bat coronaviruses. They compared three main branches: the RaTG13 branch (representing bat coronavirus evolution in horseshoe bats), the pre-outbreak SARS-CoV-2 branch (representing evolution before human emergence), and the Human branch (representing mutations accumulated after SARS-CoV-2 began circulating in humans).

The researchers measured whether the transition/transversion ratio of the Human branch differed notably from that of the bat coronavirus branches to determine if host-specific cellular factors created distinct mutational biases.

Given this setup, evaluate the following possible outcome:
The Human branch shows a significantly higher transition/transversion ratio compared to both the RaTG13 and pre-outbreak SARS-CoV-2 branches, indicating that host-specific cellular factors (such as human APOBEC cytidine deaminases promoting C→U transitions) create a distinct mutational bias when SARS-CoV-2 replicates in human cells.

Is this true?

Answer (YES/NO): NO